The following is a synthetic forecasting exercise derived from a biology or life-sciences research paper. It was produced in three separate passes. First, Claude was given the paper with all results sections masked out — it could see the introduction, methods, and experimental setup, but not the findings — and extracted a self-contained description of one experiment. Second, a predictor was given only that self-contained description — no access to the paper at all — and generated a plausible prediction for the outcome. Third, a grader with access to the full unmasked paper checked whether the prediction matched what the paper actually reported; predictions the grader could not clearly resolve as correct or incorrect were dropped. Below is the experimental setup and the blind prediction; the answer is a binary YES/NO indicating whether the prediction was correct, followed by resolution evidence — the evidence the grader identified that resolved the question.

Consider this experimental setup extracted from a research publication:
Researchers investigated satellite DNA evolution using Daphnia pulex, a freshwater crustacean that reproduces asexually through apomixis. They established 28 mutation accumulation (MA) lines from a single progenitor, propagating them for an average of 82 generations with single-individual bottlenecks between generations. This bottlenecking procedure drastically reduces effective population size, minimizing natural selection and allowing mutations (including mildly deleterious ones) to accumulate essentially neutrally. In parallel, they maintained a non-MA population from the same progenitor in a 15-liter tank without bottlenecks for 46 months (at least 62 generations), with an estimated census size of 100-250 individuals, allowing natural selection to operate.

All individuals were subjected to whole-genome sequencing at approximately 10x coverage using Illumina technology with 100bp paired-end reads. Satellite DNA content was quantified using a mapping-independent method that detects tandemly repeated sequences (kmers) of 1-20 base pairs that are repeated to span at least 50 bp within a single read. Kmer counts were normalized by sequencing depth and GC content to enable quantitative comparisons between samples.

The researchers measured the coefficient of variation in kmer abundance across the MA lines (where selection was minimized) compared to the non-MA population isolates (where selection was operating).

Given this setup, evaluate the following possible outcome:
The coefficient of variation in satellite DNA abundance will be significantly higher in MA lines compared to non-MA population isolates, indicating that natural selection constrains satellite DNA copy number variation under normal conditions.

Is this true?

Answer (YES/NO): YES